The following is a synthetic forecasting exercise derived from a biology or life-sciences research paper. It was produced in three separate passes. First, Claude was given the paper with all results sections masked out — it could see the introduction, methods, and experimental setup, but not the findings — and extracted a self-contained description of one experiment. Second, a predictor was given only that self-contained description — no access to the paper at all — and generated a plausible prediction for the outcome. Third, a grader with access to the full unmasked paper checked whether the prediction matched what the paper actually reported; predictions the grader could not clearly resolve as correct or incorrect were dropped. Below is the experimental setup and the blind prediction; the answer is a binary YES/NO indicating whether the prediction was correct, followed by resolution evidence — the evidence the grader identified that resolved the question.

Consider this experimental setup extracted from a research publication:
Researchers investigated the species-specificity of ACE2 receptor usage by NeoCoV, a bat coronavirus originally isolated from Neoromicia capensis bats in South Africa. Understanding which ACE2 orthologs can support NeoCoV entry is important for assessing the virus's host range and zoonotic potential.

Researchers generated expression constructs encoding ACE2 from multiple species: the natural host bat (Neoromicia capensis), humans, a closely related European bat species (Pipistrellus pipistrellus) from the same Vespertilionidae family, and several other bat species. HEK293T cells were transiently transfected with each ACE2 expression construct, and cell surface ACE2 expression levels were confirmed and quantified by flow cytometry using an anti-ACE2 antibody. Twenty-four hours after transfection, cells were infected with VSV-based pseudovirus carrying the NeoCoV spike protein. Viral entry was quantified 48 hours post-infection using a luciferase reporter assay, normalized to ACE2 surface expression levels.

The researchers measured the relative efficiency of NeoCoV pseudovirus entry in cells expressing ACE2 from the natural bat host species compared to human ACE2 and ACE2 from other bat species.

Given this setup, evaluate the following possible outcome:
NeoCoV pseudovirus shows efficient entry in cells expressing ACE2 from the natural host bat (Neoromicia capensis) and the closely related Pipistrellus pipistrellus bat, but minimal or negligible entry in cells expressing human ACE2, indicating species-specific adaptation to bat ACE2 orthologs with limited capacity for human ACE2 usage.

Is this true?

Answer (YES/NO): YES